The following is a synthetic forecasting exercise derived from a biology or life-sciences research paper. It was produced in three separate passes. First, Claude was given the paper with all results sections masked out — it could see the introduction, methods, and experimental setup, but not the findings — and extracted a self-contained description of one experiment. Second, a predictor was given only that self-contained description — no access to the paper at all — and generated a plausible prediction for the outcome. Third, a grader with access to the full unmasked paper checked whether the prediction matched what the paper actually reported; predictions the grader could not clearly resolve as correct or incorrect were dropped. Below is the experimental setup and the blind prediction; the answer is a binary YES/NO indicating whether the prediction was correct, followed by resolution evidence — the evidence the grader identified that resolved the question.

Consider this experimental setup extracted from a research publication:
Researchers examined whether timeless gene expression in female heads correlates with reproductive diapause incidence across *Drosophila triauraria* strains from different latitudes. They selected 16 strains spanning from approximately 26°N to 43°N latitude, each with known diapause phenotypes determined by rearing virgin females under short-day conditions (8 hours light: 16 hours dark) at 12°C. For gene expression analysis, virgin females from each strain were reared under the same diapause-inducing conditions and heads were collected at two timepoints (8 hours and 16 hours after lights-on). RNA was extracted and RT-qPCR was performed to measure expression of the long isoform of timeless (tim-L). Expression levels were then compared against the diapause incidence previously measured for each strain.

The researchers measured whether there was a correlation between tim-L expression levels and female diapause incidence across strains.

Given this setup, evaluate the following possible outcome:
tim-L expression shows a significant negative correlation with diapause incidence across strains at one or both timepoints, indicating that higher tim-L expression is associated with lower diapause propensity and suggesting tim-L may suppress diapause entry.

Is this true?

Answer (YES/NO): YES